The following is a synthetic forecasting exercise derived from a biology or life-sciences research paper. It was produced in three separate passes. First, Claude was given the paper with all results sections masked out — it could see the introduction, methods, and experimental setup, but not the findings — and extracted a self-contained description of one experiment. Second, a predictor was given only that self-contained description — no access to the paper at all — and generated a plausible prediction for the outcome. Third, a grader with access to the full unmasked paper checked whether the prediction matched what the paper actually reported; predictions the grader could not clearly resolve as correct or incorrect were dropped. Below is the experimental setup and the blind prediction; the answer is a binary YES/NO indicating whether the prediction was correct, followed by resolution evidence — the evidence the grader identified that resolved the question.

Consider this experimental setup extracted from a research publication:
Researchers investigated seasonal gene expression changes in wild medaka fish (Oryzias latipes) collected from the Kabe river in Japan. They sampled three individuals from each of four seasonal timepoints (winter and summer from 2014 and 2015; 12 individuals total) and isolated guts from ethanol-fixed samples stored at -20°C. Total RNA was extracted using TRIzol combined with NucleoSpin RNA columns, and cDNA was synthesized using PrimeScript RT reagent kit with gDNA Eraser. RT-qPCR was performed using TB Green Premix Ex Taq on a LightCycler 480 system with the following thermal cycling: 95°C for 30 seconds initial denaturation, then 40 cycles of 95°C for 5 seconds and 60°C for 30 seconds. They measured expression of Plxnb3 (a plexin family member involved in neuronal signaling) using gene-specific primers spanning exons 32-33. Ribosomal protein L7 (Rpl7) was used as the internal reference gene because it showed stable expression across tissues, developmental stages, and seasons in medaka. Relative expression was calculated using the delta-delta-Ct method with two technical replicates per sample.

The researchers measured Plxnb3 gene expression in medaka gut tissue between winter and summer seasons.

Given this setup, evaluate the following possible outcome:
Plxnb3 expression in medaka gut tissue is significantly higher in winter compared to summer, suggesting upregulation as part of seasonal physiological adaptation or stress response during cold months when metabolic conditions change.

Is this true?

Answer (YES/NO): YES